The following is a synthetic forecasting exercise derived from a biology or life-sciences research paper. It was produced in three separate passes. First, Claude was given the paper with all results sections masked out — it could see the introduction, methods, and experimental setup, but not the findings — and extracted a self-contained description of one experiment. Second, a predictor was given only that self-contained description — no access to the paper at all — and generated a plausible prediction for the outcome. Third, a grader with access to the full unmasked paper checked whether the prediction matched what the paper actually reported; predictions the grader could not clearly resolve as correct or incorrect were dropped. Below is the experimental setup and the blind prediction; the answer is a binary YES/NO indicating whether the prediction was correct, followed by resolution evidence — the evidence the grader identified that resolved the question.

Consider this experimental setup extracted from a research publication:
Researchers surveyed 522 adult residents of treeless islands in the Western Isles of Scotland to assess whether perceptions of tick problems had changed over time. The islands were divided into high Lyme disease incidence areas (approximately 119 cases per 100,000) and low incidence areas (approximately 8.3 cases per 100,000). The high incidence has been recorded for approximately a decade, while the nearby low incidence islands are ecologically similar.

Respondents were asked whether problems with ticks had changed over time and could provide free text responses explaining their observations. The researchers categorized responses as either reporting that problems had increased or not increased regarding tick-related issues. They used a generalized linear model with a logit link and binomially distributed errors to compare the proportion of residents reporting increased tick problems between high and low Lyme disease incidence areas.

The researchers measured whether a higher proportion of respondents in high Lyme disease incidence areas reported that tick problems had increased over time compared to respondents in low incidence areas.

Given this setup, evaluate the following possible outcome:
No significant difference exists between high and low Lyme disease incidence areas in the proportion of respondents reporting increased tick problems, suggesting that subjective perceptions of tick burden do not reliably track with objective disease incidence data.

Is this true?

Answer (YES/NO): NO